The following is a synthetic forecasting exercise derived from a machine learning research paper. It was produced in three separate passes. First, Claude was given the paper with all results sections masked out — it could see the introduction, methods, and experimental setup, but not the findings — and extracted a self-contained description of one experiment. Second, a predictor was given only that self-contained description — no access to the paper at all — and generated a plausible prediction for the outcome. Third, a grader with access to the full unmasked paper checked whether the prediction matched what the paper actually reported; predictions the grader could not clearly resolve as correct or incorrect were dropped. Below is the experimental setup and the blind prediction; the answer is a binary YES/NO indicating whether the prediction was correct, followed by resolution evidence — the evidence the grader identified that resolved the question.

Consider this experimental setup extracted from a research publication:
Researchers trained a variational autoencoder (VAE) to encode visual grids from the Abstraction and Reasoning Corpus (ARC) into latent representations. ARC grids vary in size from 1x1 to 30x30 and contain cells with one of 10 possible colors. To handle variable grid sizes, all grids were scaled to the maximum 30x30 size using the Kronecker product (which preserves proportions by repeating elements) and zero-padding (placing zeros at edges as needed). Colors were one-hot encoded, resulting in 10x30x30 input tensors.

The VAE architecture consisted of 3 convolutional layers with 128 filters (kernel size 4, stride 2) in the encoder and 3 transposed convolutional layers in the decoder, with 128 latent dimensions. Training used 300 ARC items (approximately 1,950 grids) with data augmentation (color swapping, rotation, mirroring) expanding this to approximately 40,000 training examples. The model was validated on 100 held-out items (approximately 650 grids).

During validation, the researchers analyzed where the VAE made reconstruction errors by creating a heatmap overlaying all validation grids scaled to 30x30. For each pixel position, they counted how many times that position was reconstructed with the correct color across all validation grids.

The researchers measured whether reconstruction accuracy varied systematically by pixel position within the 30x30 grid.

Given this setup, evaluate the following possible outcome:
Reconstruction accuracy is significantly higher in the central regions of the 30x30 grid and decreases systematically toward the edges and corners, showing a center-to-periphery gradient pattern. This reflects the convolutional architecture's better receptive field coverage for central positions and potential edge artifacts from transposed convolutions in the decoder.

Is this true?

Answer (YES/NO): NO